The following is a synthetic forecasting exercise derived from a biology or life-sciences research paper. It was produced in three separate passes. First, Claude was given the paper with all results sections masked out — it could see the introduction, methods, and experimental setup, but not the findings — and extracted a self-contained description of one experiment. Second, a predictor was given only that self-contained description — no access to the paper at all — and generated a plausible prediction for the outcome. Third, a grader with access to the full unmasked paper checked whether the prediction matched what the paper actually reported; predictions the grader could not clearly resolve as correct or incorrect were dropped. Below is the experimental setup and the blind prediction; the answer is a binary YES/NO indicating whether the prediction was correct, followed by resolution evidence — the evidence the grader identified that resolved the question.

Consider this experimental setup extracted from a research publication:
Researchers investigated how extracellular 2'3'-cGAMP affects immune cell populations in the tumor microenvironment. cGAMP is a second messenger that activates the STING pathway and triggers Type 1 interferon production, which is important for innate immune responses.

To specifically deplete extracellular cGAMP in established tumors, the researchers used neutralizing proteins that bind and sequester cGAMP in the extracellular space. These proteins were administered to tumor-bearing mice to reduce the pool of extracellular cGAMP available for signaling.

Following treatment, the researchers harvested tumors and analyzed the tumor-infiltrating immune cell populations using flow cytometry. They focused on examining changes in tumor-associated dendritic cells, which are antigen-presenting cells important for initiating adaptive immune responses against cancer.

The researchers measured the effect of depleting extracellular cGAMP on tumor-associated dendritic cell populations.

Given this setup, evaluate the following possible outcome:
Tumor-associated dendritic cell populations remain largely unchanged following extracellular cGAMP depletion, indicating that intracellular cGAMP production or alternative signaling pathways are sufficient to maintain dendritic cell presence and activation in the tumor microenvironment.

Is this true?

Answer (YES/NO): NO